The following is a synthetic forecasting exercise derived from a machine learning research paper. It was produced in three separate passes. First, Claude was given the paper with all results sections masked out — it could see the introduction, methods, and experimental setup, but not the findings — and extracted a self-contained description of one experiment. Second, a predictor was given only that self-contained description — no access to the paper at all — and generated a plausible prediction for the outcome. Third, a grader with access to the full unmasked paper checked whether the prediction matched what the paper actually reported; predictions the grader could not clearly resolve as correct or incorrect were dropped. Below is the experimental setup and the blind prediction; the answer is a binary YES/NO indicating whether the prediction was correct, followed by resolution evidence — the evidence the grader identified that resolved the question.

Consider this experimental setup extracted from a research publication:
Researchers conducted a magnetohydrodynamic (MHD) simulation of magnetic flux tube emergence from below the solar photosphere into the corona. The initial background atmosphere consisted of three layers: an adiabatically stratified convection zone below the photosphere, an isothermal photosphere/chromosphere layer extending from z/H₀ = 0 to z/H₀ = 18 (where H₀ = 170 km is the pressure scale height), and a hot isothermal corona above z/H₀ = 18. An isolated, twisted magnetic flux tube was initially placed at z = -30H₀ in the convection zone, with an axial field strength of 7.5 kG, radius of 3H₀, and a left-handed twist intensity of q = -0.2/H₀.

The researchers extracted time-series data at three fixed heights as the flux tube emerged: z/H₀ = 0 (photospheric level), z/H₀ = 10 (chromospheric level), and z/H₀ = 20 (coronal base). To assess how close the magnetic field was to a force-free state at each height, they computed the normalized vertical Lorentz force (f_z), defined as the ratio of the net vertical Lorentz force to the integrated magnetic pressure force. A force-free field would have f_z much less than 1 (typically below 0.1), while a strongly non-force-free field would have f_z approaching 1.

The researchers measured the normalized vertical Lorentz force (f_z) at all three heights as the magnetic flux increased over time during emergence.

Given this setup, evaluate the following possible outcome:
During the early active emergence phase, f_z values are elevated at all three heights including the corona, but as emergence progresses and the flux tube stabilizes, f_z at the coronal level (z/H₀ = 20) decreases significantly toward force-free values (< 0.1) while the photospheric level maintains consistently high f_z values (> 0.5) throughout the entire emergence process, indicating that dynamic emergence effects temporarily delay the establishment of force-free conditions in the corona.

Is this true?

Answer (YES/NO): NO